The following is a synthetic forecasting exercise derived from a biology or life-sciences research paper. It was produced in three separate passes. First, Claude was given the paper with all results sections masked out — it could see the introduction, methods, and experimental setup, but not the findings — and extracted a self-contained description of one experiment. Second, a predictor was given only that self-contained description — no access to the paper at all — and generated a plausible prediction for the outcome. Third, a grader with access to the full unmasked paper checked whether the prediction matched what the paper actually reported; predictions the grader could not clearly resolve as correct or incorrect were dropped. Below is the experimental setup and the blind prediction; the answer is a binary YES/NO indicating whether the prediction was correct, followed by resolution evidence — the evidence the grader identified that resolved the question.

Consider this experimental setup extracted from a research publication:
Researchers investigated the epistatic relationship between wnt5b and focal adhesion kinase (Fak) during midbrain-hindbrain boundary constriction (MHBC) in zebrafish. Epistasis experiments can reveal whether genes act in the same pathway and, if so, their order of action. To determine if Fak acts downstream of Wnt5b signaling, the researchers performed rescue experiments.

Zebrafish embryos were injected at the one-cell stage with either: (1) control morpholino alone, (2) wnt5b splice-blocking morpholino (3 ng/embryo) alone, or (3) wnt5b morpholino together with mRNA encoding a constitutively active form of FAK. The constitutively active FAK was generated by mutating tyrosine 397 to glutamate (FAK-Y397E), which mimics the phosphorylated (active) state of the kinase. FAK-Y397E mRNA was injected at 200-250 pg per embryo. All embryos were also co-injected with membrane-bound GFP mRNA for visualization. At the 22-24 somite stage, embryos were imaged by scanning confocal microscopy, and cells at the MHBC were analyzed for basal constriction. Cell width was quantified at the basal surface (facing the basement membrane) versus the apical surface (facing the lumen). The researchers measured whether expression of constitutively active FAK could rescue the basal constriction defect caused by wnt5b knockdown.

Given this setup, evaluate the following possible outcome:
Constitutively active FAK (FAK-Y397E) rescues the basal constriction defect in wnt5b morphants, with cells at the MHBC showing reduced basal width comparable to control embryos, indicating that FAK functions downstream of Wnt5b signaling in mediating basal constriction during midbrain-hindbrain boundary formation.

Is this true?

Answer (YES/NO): YES